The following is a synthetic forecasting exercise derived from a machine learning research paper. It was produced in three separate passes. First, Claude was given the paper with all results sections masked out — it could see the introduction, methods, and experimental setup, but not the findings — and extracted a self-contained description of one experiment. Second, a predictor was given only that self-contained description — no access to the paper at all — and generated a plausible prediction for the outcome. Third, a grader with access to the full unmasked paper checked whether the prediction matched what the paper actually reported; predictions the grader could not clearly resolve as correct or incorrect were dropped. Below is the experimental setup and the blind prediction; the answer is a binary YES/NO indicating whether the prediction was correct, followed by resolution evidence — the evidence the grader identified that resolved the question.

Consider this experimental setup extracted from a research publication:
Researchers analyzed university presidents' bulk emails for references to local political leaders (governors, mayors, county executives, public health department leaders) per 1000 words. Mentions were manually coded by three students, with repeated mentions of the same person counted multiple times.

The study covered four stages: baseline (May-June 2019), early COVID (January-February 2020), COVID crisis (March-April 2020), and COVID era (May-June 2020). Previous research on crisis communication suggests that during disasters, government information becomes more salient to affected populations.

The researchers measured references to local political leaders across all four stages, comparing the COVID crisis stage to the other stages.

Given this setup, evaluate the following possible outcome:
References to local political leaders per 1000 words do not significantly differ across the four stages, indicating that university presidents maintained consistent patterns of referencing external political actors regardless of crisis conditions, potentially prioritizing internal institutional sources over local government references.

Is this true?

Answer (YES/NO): NO